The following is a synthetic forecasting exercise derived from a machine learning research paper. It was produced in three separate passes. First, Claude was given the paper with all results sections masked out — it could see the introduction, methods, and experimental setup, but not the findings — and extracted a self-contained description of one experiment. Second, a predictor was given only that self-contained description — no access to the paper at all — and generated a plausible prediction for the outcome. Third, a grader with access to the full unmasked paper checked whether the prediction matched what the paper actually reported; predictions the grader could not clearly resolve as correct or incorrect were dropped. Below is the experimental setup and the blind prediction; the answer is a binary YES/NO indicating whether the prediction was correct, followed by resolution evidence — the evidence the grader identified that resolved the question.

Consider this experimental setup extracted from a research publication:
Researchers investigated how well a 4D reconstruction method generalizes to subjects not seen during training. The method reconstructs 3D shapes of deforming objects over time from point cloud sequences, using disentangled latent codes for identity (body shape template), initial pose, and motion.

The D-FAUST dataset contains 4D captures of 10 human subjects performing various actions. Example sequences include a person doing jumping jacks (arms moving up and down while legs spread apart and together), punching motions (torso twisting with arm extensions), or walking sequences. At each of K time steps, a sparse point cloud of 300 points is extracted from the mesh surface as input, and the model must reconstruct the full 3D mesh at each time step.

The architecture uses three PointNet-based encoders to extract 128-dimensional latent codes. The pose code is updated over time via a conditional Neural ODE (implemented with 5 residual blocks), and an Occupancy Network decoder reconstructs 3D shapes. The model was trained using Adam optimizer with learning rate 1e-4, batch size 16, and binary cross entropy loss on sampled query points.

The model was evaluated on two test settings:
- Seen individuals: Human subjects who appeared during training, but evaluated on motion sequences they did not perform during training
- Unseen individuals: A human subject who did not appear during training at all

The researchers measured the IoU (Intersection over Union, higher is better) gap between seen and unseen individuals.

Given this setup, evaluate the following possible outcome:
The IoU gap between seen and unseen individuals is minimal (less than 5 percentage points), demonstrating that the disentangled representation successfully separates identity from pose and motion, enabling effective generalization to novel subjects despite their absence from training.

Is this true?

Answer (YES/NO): NO